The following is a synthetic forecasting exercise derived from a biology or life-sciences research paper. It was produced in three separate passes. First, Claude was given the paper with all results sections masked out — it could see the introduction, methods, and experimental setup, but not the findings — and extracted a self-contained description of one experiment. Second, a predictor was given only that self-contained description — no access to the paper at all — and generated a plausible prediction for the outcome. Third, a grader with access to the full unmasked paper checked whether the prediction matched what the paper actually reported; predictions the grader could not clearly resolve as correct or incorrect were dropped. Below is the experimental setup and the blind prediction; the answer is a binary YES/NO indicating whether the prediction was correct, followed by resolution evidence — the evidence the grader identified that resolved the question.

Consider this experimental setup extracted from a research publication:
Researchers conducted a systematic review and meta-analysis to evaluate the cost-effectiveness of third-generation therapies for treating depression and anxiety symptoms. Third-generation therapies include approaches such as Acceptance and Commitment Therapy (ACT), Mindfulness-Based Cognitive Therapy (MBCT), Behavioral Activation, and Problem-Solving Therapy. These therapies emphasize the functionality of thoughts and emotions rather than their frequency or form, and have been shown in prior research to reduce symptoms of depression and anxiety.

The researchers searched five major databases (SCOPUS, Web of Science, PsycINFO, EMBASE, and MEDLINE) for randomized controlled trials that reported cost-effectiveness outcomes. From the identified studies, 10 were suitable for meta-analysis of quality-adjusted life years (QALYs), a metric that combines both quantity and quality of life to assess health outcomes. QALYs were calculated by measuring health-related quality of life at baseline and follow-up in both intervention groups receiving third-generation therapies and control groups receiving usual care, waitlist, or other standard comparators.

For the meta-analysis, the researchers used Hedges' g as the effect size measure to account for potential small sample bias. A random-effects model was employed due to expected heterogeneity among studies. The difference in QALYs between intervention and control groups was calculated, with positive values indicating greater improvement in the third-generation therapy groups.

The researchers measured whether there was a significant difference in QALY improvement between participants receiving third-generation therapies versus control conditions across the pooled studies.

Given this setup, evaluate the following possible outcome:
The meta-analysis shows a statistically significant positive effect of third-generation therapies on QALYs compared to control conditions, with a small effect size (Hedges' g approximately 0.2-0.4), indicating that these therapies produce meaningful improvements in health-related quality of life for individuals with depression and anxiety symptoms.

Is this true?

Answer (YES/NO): NO